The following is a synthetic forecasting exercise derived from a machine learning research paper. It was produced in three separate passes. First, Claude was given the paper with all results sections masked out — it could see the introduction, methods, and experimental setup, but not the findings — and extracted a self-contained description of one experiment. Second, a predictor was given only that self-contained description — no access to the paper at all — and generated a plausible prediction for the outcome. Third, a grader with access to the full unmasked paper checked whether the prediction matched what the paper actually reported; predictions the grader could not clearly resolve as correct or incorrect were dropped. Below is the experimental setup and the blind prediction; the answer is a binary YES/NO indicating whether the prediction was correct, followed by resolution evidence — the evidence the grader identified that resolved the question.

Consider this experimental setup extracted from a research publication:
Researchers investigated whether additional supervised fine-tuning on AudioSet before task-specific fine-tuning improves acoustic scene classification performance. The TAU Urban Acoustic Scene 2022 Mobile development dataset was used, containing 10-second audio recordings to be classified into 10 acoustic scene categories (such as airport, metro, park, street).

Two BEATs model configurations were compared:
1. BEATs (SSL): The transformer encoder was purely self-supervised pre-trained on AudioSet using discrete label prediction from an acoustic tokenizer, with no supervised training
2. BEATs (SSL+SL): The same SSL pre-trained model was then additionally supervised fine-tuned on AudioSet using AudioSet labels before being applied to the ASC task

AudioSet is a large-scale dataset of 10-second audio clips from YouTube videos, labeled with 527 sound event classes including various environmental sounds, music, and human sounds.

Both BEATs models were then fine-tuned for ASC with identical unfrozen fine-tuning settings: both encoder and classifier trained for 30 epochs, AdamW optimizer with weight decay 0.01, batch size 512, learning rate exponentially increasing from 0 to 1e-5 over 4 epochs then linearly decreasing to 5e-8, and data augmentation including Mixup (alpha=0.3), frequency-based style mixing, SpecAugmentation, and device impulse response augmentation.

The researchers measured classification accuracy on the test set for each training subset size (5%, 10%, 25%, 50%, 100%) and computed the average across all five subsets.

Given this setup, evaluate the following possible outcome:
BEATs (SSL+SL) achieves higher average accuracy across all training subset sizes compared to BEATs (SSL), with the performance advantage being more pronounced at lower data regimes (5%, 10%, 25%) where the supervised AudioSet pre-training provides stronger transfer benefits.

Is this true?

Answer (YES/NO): YES